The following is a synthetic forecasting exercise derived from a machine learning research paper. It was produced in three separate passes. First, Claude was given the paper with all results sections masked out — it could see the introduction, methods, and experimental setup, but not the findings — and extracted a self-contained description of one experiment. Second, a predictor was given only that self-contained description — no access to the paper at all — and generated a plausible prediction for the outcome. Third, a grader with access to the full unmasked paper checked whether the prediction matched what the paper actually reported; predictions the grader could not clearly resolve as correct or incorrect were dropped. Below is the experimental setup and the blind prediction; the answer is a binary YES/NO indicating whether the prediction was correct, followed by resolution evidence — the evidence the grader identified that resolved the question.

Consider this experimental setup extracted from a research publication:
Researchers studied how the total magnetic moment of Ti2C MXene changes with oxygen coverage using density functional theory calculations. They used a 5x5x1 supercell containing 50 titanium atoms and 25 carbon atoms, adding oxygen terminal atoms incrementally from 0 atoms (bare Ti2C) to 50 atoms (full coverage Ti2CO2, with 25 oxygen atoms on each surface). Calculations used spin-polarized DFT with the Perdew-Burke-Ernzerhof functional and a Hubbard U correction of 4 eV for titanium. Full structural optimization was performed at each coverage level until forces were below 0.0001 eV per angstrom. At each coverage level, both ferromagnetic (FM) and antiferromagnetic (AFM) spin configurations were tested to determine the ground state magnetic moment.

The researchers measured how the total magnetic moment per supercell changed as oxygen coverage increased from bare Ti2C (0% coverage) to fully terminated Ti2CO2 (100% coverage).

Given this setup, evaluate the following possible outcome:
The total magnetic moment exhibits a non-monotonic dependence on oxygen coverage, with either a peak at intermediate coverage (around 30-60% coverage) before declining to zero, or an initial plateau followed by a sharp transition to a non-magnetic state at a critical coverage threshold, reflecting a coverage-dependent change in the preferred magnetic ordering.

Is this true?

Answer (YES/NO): YES